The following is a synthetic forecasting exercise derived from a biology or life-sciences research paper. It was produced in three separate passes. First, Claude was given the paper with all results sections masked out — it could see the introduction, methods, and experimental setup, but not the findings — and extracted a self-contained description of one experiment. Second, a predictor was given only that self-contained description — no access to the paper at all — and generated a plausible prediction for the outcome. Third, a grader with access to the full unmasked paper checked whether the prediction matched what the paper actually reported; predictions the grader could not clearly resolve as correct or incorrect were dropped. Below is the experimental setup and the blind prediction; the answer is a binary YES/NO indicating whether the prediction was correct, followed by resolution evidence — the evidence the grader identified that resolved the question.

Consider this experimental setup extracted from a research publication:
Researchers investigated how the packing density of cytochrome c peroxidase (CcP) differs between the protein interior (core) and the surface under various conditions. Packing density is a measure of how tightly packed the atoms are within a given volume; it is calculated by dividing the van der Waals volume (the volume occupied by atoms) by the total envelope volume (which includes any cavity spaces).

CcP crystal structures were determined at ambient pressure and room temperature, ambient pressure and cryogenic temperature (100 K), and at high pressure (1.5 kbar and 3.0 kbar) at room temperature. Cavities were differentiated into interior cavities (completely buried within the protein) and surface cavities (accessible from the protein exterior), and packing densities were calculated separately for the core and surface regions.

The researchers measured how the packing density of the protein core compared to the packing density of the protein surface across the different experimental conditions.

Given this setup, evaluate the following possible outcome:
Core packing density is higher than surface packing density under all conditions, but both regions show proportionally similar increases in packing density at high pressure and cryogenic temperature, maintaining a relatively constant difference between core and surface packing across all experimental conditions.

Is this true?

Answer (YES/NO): NO